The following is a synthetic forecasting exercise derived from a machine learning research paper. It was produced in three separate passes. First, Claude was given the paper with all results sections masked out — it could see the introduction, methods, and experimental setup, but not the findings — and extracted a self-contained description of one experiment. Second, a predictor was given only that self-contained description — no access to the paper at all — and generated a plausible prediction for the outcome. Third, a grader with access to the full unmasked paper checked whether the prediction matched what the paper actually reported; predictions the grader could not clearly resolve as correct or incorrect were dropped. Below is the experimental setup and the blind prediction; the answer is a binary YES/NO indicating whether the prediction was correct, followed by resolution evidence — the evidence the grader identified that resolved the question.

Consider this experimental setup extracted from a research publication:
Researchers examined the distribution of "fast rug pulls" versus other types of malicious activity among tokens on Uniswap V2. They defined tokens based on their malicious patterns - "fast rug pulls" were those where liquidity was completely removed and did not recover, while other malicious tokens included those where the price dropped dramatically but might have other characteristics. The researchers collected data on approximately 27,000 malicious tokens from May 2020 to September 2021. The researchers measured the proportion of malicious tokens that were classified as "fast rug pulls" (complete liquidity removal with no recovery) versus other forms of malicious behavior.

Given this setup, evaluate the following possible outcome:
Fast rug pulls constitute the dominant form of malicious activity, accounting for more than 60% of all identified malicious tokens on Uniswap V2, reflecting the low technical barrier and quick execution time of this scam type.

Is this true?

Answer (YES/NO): YES